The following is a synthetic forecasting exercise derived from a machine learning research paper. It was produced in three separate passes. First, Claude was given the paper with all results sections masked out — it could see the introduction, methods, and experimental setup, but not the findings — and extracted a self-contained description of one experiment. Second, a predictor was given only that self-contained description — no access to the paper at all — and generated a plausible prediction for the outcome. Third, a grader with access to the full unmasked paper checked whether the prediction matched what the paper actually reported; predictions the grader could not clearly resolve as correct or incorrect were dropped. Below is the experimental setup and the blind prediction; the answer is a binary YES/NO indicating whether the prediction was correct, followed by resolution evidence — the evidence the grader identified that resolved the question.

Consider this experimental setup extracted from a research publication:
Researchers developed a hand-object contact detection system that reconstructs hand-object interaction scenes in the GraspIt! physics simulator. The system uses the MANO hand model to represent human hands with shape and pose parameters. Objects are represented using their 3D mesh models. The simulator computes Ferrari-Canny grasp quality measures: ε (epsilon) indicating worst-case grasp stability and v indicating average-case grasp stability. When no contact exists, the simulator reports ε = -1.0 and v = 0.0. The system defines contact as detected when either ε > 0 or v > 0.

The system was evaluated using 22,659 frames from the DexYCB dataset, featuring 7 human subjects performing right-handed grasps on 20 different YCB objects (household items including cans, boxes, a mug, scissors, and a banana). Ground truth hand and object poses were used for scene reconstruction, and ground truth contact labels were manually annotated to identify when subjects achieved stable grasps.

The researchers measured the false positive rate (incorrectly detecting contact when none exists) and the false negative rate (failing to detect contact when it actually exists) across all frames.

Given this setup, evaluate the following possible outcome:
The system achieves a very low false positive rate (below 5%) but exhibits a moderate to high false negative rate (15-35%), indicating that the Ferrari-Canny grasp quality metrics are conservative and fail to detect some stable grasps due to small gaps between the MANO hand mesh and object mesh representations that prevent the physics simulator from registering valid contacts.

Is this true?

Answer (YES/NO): NO